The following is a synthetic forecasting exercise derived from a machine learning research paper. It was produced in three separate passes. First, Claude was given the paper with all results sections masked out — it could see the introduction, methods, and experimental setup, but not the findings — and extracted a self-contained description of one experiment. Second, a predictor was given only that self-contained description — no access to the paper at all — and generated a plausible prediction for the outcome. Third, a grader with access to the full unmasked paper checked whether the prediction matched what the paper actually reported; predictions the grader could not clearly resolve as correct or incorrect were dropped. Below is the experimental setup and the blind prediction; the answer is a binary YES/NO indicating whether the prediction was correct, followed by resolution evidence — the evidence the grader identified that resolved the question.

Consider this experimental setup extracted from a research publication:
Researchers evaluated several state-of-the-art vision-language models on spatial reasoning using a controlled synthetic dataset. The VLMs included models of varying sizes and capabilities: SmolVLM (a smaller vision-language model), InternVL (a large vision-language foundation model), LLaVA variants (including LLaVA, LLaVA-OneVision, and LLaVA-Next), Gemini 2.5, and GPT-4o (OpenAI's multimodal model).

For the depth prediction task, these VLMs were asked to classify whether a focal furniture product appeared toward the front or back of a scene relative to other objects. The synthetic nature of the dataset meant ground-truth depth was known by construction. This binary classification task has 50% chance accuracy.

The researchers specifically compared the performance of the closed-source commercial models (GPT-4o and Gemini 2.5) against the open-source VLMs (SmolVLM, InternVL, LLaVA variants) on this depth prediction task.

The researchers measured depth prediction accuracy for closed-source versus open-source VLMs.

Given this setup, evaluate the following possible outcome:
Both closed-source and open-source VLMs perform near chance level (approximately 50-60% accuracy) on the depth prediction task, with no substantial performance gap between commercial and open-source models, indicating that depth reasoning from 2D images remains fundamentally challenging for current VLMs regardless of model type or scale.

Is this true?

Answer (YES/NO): NO